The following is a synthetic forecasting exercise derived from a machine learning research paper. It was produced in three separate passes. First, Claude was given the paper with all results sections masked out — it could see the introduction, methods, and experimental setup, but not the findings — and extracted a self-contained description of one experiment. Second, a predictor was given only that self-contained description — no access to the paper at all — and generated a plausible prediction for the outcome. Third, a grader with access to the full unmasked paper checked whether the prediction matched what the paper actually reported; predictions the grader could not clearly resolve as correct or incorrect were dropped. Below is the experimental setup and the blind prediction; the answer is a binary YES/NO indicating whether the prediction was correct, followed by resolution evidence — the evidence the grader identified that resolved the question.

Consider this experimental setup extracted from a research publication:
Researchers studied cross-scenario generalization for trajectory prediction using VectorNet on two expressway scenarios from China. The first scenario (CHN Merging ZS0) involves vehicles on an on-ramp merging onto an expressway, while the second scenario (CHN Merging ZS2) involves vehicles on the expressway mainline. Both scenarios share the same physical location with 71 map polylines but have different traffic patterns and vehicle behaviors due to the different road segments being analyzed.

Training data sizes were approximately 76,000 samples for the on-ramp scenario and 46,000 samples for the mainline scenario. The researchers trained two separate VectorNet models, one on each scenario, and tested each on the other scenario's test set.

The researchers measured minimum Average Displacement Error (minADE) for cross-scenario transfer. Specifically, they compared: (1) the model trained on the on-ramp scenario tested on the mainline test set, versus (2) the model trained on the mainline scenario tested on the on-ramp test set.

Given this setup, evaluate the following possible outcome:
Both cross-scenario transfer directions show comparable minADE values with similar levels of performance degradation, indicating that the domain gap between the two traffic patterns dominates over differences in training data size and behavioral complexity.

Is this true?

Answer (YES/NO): NO